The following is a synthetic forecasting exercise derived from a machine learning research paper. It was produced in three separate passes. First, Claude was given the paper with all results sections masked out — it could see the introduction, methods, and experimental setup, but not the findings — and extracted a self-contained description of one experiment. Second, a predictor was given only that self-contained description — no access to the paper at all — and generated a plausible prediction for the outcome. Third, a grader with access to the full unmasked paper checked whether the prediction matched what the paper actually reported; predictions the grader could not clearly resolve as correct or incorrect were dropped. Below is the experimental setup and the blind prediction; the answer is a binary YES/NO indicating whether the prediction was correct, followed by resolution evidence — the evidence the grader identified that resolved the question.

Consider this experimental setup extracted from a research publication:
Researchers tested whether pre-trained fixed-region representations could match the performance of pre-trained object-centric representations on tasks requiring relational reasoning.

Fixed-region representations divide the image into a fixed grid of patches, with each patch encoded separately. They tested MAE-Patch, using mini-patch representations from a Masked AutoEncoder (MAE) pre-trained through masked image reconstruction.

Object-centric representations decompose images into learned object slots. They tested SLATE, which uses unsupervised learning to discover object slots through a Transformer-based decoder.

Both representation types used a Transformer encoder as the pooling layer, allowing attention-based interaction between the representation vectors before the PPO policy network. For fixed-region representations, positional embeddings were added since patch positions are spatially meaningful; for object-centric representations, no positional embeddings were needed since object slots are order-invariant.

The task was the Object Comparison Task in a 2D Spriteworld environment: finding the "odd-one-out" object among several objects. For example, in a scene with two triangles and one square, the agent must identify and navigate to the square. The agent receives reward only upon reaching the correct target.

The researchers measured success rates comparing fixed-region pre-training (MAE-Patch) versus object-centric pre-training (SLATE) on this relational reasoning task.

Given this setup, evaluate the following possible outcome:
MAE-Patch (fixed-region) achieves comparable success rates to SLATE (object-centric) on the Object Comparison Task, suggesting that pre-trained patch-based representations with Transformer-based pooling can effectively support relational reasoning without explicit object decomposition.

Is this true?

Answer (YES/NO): NO